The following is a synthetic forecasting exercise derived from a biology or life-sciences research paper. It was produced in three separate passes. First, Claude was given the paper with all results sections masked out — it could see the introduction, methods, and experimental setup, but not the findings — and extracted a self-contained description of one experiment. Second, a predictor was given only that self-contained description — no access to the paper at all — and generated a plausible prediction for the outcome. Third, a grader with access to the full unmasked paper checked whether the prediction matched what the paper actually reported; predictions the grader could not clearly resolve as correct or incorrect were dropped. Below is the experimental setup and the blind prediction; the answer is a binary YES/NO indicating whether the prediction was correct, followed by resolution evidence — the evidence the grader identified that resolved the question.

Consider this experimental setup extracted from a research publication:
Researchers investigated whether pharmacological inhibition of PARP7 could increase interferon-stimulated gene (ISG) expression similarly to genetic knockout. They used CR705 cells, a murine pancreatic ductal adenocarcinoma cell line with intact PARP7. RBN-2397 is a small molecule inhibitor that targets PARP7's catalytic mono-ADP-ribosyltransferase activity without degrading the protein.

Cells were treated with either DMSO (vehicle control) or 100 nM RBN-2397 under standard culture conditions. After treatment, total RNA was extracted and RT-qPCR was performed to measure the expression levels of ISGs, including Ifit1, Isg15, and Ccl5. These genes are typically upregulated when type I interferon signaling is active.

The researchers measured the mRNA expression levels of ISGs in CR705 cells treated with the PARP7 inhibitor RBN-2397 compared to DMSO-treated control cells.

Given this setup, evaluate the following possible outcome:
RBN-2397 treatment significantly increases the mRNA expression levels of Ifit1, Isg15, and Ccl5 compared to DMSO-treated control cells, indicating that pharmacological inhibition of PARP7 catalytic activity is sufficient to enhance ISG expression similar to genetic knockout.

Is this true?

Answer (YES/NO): NO